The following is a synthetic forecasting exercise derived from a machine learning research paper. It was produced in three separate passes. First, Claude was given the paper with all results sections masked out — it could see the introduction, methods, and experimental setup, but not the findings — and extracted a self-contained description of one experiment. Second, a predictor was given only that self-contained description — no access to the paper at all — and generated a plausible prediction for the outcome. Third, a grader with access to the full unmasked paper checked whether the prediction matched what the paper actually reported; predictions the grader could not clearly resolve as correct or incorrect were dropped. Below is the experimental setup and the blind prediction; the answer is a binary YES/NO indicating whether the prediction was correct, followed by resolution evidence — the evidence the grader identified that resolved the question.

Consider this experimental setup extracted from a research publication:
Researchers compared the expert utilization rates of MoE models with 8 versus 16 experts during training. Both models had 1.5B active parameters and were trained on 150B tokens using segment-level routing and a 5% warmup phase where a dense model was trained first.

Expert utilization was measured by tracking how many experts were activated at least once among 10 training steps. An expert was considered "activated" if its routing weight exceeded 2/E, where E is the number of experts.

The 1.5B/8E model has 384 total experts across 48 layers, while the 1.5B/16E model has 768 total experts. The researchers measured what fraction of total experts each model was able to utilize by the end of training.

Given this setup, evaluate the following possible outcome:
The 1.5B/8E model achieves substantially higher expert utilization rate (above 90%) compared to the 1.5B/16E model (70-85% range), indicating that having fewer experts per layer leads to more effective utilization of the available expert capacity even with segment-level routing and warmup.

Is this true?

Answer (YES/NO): NO